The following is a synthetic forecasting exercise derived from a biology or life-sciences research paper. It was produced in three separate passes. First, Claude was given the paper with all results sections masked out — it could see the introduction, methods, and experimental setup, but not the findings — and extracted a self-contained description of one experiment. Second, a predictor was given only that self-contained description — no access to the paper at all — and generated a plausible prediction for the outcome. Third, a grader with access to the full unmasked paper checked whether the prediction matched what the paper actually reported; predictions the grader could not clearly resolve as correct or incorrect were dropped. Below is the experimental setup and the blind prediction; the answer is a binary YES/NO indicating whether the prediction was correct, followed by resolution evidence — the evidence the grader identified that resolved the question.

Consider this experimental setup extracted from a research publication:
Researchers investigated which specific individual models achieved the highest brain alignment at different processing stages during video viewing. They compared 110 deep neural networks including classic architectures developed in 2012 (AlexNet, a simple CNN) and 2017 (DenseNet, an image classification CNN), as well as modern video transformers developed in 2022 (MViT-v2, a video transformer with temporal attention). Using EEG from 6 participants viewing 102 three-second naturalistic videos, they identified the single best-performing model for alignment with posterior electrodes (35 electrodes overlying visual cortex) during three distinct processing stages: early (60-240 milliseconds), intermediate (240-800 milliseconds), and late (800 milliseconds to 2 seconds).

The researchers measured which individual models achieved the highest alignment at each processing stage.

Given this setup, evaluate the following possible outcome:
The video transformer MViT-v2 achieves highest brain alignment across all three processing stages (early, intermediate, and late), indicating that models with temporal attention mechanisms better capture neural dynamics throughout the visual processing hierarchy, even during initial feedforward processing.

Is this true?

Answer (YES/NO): NO